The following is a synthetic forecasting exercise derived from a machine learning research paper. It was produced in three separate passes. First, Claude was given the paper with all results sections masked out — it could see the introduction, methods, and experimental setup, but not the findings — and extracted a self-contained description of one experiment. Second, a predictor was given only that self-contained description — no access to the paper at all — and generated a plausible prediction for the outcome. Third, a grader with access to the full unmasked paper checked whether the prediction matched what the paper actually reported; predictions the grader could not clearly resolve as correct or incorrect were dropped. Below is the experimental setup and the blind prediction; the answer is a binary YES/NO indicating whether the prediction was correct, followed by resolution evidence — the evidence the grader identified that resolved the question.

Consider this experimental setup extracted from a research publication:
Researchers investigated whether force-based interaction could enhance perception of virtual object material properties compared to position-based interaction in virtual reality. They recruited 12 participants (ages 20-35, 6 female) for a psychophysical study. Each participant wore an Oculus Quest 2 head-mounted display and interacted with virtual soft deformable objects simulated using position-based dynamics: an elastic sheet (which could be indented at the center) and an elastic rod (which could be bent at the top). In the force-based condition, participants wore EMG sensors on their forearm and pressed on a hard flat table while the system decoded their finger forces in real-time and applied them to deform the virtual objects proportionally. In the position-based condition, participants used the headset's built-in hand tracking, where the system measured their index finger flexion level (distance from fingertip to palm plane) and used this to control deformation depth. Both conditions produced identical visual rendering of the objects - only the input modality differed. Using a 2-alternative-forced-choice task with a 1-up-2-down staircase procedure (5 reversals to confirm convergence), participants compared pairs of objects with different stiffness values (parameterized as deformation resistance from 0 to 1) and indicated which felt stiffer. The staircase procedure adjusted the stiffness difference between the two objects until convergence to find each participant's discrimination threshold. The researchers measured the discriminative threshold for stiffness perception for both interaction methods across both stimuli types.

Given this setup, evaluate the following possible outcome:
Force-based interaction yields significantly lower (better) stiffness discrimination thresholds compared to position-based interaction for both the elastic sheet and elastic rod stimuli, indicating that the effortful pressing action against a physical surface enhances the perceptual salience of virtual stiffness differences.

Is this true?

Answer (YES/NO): YES